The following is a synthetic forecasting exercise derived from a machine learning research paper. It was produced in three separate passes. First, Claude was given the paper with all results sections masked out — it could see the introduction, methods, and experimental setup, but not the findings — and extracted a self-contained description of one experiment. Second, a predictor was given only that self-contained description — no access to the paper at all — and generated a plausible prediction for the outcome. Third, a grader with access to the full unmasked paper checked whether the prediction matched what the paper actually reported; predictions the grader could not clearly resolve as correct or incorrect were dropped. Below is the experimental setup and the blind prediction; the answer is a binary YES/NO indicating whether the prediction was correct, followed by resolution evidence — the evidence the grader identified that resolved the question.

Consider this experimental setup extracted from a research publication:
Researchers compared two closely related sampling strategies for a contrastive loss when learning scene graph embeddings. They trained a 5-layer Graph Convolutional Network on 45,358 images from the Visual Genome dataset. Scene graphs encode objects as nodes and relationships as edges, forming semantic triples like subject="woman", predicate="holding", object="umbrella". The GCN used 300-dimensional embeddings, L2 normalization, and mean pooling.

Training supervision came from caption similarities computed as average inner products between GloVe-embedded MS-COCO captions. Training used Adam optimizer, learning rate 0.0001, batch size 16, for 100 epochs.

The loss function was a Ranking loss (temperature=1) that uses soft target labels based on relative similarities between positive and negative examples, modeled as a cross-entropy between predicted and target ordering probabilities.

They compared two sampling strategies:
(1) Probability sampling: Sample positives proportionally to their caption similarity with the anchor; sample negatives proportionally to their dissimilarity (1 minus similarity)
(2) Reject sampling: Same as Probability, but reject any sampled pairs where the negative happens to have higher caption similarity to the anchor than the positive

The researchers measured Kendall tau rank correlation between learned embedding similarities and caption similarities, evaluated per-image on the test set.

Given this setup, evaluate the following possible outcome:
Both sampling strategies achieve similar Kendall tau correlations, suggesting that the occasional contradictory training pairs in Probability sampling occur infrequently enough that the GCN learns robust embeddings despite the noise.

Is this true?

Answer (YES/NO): NO